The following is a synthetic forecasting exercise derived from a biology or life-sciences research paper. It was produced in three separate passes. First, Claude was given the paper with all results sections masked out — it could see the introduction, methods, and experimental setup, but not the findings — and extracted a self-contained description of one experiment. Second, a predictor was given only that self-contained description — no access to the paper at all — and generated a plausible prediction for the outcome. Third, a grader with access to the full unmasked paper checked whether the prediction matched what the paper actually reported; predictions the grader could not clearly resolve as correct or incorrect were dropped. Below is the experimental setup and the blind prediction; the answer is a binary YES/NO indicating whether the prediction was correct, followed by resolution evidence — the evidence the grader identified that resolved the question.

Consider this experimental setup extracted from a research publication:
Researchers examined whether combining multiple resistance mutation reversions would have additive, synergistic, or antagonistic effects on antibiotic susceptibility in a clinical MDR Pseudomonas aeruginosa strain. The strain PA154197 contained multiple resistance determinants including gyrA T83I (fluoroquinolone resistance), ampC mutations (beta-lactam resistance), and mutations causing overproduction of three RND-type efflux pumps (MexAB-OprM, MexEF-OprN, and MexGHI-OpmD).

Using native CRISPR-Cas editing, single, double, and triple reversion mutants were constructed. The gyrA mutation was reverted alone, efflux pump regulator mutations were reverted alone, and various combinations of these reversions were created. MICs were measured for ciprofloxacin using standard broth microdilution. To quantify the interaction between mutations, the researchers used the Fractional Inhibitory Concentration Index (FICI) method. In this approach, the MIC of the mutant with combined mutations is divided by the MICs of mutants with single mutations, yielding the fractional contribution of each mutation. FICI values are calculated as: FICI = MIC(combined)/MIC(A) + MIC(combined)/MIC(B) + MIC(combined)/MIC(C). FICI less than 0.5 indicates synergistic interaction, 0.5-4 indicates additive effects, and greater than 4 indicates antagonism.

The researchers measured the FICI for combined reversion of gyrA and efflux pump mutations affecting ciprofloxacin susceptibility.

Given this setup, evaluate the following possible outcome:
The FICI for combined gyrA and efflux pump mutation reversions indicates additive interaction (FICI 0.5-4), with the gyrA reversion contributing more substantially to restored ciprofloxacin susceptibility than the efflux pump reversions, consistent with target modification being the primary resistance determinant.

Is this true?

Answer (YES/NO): NO